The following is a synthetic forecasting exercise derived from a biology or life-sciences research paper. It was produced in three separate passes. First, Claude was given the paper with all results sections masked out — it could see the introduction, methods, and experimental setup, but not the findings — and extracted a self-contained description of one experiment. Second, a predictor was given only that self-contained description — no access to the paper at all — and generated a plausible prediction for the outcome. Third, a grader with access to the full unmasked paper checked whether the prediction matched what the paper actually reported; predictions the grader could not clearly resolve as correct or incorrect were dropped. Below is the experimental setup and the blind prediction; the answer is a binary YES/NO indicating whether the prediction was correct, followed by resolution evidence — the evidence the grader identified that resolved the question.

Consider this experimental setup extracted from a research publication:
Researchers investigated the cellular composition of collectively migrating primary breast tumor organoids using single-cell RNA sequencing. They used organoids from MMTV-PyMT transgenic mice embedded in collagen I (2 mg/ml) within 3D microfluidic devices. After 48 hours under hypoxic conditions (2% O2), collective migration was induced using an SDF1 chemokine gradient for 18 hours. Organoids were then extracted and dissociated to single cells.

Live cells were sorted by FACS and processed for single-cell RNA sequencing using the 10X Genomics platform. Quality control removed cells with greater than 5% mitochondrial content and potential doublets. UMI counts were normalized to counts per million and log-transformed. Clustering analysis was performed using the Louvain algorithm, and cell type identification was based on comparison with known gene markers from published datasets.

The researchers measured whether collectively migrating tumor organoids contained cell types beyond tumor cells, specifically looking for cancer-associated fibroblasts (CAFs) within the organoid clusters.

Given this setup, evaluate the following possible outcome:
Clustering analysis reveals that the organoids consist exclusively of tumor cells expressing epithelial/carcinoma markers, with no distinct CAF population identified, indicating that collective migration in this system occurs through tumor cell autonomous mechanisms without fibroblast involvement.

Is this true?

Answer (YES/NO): NO